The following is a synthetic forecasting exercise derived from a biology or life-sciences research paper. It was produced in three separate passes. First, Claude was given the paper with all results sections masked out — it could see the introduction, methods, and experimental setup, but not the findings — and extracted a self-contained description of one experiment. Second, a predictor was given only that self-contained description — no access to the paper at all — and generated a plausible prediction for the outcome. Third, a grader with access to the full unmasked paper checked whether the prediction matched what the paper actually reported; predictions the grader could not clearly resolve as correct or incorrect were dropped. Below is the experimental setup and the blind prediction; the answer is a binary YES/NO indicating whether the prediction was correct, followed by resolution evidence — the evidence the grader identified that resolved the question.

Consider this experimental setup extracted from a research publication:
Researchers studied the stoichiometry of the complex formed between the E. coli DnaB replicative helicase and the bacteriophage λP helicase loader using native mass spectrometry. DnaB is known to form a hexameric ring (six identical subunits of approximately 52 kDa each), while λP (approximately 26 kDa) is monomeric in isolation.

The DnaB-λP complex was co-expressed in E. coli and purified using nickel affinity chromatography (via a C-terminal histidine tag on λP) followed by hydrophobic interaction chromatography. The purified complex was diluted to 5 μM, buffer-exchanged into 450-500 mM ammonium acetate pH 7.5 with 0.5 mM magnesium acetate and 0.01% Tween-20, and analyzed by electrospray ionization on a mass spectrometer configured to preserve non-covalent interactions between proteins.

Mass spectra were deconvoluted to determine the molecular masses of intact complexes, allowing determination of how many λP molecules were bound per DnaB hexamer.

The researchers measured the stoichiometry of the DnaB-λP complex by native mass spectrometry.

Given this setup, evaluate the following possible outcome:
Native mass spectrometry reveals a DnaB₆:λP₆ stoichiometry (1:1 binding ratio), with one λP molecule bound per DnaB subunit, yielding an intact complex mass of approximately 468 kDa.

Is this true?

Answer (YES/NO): NO